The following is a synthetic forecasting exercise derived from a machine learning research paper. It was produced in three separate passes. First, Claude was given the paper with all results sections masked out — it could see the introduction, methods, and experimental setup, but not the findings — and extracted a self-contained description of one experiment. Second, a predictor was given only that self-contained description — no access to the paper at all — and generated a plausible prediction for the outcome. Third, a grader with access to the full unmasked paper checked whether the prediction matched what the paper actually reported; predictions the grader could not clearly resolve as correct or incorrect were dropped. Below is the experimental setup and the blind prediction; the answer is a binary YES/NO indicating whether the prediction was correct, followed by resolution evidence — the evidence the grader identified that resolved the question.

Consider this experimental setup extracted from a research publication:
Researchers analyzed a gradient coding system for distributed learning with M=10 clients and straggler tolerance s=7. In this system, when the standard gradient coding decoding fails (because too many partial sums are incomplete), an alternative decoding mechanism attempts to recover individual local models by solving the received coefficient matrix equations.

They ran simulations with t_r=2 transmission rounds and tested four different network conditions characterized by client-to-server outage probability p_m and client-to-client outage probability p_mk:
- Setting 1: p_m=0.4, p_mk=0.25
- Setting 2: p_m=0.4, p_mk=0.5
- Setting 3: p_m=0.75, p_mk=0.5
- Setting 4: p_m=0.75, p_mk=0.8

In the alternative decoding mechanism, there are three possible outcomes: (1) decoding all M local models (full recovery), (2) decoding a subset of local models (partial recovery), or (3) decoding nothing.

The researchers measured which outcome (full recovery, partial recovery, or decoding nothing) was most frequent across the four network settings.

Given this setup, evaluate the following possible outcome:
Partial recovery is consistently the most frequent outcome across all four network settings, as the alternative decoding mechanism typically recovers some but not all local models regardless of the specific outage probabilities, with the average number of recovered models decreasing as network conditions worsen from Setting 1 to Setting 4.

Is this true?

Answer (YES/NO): NO